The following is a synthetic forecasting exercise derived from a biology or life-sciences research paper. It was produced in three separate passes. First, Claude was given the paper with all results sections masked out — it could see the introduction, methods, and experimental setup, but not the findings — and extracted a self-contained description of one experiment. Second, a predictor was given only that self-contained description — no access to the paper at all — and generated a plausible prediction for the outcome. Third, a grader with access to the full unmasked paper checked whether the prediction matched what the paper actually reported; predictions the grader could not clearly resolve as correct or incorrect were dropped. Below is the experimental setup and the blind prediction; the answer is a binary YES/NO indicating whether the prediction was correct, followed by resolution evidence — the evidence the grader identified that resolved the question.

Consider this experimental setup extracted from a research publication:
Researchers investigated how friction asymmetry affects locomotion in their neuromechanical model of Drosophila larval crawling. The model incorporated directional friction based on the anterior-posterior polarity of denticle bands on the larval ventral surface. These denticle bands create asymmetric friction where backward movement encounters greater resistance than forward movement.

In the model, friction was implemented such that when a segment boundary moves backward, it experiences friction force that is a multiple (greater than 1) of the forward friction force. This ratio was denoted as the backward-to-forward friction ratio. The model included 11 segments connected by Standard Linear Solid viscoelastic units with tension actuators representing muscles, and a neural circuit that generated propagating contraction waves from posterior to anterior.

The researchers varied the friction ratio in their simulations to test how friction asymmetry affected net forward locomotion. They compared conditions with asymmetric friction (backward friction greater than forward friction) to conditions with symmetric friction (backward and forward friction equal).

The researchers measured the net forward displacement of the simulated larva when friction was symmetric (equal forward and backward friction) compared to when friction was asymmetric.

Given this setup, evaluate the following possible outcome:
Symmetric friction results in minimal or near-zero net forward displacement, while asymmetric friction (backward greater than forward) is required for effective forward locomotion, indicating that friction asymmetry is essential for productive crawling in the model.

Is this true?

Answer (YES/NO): NO